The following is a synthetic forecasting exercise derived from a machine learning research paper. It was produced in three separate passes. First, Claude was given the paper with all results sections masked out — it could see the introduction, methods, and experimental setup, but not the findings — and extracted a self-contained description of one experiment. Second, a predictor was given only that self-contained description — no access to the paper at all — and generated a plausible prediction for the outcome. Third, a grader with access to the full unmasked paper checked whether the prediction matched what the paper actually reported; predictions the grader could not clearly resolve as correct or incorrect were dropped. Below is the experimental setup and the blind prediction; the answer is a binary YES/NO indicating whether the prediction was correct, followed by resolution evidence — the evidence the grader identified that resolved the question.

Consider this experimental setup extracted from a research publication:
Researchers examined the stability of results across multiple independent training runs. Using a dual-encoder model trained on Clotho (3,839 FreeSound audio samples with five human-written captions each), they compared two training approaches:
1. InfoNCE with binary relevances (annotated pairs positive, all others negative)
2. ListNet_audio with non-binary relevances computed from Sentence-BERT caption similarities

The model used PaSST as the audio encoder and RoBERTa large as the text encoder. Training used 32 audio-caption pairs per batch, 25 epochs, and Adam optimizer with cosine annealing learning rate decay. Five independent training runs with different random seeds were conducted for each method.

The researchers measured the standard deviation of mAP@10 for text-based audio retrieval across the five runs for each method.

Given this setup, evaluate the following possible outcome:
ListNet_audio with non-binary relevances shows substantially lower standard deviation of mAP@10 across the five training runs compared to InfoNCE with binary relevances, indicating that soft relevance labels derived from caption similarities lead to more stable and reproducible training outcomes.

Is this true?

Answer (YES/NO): YES